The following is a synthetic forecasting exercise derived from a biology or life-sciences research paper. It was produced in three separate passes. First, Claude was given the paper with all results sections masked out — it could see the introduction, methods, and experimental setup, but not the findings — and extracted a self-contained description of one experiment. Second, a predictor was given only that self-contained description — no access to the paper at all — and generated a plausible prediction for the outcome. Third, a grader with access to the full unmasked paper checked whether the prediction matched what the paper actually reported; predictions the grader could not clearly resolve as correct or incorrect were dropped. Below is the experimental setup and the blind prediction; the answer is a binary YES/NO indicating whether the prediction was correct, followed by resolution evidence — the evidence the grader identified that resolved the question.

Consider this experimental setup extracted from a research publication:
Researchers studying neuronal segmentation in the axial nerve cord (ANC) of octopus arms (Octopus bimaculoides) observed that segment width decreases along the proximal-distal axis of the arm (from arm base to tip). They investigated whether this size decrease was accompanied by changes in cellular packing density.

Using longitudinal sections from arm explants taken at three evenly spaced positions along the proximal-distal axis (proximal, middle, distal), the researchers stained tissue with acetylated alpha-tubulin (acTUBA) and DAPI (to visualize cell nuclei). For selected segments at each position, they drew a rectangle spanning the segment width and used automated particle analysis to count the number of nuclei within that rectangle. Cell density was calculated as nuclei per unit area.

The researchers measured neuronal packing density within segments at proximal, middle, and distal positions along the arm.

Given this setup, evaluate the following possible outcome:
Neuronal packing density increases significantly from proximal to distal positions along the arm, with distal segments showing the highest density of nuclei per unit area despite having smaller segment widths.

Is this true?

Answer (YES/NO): YES